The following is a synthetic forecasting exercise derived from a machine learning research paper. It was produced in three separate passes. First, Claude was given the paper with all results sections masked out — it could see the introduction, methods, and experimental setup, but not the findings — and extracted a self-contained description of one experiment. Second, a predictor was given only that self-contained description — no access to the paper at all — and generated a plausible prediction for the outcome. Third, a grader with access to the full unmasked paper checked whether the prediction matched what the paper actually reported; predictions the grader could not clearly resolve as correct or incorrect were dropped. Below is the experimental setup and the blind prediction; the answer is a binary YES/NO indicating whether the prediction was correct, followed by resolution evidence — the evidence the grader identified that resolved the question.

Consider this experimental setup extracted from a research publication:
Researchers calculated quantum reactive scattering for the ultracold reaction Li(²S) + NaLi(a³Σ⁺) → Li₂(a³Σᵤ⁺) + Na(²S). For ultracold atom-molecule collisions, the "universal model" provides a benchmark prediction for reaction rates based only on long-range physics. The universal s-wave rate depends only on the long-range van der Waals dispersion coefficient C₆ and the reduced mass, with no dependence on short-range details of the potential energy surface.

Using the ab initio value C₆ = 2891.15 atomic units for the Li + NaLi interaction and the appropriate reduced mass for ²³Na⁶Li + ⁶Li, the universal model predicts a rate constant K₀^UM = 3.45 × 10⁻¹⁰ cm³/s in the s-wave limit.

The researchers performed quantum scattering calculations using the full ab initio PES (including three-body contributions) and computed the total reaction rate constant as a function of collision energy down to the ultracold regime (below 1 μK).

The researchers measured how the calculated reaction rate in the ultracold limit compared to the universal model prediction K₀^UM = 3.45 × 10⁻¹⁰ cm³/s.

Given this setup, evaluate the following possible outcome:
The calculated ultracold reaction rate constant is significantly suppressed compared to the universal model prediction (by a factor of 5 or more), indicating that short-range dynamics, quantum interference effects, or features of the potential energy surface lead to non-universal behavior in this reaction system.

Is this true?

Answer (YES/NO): NO